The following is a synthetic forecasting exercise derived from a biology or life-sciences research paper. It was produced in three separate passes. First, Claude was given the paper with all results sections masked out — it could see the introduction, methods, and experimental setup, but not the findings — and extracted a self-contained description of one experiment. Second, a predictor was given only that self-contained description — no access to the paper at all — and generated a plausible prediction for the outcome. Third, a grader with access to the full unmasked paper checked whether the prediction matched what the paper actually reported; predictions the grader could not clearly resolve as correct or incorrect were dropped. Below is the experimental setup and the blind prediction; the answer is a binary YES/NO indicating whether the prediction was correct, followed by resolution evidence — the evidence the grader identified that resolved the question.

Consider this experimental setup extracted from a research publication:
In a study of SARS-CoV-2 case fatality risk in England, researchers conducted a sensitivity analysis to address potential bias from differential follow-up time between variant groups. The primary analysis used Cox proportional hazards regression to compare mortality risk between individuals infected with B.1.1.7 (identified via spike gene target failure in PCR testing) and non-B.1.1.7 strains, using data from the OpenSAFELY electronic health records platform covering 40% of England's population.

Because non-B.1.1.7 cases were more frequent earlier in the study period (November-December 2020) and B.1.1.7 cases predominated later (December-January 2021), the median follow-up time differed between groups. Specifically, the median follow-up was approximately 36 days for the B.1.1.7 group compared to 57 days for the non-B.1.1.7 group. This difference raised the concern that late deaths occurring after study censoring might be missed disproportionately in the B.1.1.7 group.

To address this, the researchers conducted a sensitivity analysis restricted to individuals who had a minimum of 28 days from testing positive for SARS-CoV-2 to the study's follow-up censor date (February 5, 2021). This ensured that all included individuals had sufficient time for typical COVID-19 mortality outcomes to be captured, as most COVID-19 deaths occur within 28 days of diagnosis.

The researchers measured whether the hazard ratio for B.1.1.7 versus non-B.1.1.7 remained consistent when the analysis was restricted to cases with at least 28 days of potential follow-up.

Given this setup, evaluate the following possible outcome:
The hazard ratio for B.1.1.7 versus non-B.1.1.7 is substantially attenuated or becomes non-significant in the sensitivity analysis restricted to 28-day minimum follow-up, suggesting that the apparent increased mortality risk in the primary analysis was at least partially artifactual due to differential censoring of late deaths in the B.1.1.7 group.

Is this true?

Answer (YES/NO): NO